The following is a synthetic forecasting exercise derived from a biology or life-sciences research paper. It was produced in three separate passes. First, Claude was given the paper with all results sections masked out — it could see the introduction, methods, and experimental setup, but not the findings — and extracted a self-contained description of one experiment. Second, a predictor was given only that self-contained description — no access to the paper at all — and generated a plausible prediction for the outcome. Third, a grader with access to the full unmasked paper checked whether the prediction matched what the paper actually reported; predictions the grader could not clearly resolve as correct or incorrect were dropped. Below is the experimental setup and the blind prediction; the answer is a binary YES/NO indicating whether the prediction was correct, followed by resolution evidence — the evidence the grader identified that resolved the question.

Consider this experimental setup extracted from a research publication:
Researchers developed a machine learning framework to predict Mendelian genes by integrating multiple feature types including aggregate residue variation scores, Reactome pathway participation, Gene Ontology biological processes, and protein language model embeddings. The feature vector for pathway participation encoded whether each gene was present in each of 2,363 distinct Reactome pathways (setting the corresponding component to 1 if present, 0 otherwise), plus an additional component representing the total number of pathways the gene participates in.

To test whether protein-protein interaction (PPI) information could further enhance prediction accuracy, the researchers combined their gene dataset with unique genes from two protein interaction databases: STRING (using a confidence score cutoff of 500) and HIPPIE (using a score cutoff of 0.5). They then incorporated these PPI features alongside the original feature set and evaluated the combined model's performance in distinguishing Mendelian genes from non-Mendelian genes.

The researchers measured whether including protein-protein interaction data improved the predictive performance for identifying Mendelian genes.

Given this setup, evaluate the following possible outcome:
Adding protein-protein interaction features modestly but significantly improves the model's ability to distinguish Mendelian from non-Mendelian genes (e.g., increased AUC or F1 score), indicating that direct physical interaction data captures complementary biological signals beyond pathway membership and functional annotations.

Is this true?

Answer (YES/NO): NO